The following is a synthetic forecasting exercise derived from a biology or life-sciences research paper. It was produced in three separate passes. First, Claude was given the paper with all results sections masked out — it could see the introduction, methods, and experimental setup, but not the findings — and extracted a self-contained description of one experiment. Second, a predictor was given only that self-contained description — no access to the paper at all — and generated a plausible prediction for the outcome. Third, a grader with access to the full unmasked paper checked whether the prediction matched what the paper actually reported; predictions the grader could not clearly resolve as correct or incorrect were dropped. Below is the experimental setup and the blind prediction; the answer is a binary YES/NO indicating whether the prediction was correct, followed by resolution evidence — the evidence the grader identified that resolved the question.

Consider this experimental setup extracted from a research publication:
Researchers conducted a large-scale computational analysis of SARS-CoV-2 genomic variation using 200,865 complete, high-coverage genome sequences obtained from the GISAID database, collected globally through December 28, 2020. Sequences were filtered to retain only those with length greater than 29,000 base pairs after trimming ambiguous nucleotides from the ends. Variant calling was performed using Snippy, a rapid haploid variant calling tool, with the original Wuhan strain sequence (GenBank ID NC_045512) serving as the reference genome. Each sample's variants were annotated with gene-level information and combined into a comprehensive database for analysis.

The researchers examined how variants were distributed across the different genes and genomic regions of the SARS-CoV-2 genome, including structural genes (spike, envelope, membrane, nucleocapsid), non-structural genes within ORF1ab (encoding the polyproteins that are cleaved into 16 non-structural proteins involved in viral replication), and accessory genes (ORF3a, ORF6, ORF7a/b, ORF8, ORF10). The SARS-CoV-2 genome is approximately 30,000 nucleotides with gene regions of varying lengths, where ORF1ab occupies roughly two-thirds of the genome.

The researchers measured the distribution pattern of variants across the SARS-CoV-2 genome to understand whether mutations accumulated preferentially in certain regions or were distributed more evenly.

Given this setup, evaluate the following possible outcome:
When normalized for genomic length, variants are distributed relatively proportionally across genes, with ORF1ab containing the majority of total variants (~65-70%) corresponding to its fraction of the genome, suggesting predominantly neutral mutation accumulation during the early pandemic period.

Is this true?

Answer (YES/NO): NO